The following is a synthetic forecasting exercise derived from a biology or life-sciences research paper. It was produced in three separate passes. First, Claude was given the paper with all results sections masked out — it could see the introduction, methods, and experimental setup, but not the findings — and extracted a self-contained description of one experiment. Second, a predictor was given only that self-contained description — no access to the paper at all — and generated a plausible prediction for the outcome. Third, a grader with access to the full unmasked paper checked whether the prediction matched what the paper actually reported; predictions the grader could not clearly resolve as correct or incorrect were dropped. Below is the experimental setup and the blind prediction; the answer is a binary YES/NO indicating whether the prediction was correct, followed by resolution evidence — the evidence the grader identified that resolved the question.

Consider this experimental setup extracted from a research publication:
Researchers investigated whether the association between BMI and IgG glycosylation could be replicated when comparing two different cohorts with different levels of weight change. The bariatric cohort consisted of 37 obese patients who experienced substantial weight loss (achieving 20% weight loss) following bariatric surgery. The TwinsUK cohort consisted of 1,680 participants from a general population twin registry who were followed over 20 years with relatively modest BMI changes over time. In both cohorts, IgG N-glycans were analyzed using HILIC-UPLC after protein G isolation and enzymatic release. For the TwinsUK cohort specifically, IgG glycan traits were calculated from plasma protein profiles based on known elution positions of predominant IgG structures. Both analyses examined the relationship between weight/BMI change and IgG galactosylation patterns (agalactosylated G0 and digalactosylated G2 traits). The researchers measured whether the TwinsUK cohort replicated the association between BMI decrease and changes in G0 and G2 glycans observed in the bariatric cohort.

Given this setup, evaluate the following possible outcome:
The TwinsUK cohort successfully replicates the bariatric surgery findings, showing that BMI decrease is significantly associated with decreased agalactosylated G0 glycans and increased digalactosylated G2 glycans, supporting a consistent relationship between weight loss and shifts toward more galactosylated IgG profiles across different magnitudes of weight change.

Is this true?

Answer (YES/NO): YES